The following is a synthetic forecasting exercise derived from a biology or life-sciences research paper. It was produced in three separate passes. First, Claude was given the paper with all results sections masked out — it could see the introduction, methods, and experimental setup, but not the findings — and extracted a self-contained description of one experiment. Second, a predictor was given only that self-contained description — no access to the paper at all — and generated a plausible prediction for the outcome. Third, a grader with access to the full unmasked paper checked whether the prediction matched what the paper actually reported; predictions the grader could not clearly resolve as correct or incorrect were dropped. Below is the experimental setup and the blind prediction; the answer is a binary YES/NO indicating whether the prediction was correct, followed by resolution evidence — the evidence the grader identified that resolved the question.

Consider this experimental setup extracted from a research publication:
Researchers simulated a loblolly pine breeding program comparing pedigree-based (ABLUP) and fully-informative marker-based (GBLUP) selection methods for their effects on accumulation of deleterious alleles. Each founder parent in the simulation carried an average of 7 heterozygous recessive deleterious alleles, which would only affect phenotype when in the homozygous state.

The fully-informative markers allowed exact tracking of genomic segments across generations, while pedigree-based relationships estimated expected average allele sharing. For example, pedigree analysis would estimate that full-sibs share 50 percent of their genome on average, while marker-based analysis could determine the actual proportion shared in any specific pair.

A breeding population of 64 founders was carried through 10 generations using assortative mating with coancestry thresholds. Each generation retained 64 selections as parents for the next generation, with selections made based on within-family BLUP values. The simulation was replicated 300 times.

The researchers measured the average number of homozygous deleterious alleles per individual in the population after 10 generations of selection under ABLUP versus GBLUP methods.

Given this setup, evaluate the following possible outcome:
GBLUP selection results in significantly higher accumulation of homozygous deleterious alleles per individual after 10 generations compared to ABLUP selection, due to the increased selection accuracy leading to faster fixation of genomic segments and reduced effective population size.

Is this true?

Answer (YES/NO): NO